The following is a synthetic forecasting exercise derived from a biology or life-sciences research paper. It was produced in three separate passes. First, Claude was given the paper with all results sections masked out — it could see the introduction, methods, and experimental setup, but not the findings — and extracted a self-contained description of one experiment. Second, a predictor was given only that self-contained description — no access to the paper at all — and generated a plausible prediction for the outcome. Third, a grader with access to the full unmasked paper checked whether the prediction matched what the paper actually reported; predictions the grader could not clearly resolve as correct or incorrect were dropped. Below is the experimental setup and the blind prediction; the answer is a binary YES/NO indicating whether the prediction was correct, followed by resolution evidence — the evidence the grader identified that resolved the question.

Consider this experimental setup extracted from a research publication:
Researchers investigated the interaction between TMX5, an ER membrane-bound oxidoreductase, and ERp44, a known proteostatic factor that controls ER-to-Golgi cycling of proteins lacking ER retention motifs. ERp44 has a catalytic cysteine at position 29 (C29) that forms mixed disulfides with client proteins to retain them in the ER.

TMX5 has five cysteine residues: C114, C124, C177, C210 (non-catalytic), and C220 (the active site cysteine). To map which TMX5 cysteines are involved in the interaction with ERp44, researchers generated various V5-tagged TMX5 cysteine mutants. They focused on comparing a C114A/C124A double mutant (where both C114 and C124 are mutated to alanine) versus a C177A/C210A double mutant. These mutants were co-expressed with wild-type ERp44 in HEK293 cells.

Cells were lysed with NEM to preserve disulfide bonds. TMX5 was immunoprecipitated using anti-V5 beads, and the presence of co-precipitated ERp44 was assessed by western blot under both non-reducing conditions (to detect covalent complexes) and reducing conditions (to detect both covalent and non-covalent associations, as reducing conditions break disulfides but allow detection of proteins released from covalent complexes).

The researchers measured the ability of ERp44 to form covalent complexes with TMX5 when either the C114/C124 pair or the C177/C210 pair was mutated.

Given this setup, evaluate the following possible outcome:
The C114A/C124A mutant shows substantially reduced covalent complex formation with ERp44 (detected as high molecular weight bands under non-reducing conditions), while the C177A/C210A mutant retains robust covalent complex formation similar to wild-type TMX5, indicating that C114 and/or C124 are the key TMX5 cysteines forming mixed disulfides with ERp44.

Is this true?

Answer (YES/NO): NO